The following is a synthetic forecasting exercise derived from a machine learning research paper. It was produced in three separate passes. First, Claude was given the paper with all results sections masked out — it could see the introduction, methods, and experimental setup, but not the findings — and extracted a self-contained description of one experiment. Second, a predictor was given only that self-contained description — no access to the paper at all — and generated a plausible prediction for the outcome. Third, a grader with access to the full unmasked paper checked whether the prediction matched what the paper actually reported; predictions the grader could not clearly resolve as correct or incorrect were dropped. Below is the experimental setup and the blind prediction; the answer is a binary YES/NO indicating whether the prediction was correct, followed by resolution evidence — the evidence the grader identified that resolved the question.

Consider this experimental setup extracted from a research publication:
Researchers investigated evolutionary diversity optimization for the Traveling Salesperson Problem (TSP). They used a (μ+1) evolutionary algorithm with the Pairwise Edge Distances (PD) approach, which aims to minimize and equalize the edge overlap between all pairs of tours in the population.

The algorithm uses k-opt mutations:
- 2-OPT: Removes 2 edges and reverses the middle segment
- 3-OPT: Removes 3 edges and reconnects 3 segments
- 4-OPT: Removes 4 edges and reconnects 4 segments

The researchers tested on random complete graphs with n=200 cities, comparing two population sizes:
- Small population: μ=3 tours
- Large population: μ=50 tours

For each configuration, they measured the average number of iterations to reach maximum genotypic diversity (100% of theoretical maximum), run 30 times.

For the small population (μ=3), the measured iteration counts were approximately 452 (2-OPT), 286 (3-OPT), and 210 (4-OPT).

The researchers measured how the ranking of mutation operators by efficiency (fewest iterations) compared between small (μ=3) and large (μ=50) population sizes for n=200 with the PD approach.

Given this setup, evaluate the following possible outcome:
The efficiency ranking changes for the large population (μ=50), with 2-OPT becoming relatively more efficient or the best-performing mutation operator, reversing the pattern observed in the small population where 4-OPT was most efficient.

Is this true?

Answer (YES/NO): YES